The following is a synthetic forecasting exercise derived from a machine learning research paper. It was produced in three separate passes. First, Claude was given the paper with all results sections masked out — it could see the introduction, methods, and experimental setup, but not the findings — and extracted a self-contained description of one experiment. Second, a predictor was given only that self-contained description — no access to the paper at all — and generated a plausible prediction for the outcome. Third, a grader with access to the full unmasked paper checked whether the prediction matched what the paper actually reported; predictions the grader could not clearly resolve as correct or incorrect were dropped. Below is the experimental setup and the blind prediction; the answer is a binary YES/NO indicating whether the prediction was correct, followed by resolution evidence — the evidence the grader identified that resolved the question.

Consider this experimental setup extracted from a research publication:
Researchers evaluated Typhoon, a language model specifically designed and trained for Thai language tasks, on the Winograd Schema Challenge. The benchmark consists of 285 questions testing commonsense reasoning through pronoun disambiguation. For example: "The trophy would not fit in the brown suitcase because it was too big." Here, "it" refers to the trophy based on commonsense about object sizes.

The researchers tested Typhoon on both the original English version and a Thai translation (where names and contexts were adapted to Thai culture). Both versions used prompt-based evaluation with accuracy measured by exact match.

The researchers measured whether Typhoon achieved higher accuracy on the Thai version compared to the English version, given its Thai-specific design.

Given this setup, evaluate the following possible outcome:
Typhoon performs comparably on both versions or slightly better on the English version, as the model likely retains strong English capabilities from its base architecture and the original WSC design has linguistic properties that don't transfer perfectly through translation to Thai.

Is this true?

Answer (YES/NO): YES